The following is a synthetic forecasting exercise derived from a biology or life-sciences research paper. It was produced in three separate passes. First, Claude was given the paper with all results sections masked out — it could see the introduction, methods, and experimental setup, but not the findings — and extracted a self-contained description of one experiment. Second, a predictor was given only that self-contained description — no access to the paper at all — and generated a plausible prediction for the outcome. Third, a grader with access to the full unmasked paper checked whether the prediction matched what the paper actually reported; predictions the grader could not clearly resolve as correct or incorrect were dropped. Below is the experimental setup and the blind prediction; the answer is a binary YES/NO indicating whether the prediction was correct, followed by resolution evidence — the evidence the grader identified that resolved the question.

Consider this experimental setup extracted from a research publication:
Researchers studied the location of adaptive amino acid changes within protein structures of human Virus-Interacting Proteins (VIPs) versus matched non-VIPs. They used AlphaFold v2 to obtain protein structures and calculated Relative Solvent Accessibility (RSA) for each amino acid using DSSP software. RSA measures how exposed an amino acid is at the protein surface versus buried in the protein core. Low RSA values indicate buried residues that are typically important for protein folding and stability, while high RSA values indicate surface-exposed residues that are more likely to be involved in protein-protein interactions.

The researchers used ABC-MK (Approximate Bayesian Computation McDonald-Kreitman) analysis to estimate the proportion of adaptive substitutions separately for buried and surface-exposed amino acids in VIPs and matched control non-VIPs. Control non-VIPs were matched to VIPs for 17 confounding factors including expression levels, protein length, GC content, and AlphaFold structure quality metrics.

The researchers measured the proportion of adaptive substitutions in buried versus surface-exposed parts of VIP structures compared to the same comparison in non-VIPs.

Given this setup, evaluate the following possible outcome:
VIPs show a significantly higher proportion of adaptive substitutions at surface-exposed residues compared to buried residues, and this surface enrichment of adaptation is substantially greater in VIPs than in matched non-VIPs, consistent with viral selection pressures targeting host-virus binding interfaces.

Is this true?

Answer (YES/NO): NO